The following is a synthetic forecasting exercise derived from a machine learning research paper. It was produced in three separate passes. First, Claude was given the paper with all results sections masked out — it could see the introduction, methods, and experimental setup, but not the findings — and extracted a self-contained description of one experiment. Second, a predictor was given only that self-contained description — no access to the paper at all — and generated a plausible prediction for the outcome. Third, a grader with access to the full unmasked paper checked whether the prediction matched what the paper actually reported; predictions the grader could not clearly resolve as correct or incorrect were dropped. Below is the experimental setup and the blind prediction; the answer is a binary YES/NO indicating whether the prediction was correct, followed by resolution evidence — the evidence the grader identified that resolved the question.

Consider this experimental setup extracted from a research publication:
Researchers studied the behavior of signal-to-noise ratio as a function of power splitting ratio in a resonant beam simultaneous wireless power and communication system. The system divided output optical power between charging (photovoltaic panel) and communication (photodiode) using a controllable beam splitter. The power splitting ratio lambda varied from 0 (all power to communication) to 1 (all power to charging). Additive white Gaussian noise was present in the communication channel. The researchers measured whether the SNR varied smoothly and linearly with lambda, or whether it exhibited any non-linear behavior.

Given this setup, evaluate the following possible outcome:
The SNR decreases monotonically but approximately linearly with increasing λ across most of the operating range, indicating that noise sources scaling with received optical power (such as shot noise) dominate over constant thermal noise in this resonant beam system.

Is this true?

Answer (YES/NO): NO